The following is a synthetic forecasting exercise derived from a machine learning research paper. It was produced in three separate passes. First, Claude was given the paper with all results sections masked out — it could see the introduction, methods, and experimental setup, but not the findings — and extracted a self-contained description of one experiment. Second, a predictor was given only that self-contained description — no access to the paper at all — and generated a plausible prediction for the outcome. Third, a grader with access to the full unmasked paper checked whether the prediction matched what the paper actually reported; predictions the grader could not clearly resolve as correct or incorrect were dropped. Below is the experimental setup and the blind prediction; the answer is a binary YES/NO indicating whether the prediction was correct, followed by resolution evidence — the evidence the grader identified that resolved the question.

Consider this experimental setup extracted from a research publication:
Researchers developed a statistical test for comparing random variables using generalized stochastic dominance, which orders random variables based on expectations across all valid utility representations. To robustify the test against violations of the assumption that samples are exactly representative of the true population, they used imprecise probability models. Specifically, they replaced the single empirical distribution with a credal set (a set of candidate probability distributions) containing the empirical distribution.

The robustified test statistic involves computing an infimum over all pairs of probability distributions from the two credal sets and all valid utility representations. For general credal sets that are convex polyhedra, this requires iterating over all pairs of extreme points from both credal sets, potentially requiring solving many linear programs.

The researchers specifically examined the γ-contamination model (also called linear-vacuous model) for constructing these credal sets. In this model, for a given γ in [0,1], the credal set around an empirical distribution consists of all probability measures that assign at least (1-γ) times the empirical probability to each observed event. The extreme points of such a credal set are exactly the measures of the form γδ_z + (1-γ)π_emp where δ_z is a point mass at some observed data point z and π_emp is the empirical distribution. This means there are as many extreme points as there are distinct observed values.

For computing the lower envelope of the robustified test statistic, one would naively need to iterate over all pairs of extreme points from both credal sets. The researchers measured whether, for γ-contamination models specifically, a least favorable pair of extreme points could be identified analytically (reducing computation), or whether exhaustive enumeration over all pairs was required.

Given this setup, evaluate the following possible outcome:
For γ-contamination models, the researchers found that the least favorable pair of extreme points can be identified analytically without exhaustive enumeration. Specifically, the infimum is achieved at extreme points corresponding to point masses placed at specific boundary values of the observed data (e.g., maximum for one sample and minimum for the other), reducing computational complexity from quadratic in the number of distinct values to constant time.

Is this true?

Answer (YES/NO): YES